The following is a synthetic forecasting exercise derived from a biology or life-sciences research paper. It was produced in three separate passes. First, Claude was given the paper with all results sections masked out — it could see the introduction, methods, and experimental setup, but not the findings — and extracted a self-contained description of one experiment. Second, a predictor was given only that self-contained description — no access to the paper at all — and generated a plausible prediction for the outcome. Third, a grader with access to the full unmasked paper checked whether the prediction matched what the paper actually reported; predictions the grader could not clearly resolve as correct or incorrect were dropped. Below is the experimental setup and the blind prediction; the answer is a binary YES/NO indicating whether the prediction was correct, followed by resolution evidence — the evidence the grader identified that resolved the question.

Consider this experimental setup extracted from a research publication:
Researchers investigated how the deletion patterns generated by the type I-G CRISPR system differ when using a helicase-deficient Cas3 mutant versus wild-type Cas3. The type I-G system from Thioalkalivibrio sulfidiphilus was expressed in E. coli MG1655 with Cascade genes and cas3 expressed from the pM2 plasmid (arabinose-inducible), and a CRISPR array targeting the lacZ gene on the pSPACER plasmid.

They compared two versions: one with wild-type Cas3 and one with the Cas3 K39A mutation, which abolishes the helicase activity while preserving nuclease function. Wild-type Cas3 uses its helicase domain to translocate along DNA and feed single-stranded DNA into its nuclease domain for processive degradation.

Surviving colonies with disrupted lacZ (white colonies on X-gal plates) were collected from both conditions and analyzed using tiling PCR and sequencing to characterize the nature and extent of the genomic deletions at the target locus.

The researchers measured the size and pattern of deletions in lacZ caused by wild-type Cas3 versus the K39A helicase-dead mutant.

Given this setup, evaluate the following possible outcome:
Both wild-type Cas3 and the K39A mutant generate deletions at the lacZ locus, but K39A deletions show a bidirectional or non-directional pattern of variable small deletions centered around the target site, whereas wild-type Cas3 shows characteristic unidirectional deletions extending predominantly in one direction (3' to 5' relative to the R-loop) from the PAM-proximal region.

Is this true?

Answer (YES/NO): NO